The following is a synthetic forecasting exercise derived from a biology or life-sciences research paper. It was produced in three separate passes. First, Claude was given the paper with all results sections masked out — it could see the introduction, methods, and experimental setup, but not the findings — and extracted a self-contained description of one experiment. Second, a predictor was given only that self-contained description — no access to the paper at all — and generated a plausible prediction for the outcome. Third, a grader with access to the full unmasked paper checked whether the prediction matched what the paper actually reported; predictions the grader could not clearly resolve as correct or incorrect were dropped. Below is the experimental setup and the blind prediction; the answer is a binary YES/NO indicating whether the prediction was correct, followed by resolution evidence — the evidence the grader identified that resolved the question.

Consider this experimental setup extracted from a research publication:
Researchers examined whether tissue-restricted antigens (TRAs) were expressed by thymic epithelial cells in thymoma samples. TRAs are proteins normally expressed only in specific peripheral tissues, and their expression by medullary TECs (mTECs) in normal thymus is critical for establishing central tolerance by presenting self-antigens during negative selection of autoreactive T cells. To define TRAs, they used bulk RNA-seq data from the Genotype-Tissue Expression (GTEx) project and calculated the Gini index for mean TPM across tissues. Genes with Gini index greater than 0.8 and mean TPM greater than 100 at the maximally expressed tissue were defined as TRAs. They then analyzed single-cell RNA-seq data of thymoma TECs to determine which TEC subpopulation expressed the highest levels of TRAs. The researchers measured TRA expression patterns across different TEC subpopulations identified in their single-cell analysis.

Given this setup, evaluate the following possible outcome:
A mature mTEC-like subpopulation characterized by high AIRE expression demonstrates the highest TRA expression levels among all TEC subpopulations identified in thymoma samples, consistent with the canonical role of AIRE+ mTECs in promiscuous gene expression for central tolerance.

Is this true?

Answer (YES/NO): NO